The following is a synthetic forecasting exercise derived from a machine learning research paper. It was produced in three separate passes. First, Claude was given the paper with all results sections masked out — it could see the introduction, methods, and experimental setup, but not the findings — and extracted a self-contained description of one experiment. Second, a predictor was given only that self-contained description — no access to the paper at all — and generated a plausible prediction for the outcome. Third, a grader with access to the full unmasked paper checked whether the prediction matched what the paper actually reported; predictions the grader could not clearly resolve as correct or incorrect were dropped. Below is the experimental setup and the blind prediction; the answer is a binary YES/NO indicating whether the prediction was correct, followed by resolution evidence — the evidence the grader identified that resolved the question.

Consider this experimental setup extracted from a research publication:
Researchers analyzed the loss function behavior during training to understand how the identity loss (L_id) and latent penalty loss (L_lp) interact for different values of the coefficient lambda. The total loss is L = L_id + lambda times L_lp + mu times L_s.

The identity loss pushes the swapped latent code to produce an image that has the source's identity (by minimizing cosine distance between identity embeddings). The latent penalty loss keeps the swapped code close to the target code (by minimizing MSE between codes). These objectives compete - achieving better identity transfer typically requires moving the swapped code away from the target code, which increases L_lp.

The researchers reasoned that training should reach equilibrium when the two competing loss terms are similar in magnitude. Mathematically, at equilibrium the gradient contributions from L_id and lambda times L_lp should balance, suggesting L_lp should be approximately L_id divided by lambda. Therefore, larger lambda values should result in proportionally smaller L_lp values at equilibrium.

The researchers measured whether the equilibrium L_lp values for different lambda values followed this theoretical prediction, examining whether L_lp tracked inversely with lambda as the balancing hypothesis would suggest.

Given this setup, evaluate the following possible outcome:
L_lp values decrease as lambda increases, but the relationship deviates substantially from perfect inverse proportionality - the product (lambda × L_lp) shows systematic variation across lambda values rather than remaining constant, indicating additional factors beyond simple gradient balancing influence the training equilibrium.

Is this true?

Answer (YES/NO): NO